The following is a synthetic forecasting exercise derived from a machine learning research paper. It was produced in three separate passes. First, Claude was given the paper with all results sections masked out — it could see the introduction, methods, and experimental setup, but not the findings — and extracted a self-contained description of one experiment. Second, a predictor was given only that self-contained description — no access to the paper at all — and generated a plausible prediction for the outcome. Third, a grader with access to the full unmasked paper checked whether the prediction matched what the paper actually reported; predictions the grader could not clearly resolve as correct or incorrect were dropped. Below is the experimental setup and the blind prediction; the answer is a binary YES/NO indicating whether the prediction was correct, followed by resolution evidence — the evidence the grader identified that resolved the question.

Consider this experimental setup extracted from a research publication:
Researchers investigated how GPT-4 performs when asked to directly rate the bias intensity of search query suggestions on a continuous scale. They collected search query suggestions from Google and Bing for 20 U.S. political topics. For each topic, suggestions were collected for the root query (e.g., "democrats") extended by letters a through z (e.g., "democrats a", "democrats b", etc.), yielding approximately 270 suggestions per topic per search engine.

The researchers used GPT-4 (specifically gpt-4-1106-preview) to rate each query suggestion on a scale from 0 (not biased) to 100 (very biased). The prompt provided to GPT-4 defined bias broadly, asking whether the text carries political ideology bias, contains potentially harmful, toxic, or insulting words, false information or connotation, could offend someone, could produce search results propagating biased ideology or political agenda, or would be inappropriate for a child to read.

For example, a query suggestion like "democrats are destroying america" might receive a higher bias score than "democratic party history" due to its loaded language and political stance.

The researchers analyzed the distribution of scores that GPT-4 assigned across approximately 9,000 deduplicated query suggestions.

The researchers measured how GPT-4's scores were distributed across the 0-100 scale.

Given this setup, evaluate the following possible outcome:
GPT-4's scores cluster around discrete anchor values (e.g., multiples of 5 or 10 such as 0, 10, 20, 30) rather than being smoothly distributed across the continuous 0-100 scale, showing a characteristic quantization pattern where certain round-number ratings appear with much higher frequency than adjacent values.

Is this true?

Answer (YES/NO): YES